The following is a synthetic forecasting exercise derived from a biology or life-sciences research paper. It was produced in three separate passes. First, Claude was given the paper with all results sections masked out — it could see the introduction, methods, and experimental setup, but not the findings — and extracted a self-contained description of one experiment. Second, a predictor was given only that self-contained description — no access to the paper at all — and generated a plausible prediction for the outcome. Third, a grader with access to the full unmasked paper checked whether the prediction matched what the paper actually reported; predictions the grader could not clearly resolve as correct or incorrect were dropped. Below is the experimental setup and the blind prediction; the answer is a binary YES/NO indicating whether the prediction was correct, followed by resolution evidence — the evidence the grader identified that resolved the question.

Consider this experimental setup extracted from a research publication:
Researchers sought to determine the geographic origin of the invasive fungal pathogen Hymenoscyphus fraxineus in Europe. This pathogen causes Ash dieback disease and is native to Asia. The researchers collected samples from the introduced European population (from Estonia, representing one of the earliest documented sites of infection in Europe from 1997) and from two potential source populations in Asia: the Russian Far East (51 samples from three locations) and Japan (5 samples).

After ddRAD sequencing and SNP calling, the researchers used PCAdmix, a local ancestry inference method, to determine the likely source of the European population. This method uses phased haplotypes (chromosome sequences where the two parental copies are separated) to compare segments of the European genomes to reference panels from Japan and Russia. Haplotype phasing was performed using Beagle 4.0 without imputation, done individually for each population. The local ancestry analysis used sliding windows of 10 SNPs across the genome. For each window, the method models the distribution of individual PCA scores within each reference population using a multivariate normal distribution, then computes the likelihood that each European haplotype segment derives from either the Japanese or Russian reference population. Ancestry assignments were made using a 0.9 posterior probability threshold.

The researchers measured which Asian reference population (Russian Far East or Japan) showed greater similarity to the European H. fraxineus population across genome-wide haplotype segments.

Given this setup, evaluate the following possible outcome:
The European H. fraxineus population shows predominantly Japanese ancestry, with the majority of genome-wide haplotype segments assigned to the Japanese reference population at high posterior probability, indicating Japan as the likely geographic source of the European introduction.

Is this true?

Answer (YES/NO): NO